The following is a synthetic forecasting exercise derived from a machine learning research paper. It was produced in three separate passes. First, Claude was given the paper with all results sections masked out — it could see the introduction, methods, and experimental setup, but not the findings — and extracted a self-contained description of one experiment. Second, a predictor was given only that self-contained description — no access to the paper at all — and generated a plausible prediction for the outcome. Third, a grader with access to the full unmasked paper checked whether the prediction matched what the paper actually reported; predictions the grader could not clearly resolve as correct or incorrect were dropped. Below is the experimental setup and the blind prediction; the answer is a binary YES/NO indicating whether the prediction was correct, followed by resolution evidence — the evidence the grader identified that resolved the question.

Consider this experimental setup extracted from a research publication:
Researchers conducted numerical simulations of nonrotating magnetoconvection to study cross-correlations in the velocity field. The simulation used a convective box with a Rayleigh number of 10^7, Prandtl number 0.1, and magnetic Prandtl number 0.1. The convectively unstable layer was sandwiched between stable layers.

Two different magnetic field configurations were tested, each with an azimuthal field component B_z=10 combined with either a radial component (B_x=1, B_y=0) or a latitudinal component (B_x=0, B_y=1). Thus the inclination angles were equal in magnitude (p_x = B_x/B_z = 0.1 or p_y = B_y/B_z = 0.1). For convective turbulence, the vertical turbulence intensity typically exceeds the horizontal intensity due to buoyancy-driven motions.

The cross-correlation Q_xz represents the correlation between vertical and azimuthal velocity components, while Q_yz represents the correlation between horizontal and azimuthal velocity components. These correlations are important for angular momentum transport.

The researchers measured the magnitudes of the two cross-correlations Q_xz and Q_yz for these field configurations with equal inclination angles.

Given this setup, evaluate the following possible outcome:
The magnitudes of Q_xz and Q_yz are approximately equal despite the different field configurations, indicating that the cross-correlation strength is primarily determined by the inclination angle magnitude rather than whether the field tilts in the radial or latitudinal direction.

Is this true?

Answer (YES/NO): NO